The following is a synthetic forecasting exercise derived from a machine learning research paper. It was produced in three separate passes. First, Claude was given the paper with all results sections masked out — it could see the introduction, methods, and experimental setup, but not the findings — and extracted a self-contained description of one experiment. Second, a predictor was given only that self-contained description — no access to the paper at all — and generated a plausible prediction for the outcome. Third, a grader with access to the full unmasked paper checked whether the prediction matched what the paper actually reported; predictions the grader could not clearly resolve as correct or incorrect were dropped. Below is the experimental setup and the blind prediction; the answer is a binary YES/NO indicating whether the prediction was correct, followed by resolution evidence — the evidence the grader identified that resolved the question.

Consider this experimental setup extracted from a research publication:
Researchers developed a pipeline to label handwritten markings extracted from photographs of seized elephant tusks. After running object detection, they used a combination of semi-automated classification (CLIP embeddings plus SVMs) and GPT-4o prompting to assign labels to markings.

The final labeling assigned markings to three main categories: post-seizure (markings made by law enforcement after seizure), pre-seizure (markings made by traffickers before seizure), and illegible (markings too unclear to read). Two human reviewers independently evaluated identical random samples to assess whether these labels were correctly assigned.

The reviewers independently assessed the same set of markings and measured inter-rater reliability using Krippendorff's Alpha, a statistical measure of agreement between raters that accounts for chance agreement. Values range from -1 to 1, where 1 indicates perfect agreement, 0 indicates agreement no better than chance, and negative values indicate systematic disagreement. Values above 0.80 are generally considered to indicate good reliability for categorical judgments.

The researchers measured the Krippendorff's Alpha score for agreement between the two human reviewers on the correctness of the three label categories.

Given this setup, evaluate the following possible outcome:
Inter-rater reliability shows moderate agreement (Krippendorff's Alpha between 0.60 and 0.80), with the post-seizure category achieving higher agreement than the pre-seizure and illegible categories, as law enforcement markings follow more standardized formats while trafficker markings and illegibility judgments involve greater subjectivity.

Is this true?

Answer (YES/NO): NO